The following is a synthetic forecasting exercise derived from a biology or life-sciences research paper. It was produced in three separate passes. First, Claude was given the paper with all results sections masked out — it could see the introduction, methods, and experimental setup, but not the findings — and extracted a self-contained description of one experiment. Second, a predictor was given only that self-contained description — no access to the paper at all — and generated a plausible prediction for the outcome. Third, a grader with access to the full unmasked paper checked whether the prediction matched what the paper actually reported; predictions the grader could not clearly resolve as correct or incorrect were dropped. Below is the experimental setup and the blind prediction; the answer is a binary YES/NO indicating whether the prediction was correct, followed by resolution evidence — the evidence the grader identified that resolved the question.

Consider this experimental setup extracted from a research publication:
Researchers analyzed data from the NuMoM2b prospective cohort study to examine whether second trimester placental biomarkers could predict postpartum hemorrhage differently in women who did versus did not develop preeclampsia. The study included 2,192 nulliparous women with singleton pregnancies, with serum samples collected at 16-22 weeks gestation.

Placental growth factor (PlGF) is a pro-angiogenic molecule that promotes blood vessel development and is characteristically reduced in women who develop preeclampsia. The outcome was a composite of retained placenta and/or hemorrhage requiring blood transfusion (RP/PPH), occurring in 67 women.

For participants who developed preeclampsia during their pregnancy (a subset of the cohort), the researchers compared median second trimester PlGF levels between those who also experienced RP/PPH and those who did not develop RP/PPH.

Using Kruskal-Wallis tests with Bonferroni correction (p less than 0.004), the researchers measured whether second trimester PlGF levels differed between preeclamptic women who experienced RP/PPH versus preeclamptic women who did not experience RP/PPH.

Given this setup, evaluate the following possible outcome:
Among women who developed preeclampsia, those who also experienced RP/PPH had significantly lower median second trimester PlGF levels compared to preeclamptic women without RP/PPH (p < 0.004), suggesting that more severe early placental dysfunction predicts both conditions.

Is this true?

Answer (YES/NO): NO